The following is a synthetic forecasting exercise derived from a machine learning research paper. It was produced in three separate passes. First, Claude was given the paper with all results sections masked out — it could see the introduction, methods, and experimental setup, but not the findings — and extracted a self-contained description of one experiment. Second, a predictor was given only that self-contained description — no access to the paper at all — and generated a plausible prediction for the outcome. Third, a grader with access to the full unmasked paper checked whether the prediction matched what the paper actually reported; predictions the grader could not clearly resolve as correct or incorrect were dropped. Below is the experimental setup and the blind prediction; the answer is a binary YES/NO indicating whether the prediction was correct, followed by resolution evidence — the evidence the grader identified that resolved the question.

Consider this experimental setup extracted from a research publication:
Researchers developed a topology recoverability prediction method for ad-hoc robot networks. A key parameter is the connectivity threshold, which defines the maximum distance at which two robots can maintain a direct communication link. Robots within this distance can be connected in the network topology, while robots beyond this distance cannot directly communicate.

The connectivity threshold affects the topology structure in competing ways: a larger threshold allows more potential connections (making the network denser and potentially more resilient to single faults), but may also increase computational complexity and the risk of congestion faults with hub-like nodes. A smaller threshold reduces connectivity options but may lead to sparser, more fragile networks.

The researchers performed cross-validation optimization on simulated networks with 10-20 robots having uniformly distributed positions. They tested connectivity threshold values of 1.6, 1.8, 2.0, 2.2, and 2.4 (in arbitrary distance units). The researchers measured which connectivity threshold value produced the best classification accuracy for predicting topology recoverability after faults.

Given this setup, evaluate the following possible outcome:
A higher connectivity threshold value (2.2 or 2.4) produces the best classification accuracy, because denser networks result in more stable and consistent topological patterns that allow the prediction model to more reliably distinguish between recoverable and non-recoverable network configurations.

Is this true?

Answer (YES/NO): NO